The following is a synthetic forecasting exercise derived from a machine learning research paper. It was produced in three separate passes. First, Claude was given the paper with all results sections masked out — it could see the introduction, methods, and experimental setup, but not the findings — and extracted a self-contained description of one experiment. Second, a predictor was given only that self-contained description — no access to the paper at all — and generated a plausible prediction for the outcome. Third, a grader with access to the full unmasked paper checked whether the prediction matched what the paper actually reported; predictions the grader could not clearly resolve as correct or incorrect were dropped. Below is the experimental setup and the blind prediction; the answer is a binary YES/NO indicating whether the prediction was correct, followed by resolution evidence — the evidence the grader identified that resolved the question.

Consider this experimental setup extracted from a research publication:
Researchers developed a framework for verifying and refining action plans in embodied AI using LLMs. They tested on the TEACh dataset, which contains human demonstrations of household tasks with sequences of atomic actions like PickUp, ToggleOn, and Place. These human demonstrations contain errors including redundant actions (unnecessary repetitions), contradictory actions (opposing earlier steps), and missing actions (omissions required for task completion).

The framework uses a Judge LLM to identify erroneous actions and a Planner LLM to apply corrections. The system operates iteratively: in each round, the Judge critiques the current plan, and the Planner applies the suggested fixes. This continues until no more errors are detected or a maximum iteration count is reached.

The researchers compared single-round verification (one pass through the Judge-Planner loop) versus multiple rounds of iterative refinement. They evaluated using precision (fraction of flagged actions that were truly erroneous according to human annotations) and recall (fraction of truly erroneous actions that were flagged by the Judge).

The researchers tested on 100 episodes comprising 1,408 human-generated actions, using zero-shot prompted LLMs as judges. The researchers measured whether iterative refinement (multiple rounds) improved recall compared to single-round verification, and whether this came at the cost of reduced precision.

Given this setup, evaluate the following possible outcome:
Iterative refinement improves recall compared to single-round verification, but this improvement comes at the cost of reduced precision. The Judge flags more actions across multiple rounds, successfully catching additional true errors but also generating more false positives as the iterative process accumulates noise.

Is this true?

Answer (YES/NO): NO